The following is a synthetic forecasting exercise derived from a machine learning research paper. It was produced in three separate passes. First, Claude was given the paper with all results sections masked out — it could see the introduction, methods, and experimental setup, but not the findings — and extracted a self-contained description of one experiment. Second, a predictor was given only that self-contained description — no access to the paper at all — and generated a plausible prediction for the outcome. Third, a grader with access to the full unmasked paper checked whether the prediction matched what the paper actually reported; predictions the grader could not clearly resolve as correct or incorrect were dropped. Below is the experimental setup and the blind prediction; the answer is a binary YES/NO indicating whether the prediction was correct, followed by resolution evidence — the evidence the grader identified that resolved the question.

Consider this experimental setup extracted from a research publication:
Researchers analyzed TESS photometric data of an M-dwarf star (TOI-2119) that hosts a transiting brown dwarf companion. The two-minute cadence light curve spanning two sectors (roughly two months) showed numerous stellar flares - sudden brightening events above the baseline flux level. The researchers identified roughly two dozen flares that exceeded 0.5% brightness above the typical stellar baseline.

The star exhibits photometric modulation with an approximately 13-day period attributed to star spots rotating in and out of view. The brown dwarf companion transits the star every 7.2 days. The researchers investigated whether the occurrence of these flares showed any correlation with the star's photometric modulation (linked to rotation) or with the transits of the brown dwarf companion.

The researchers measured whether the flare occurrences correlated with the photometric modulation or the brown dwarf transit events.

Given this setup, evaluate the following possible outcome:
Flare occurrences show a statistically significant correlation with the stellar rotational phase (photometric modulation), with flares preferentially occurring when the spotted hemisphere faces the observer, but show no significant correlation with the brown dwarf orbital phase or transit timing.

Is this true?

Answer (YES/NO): NO